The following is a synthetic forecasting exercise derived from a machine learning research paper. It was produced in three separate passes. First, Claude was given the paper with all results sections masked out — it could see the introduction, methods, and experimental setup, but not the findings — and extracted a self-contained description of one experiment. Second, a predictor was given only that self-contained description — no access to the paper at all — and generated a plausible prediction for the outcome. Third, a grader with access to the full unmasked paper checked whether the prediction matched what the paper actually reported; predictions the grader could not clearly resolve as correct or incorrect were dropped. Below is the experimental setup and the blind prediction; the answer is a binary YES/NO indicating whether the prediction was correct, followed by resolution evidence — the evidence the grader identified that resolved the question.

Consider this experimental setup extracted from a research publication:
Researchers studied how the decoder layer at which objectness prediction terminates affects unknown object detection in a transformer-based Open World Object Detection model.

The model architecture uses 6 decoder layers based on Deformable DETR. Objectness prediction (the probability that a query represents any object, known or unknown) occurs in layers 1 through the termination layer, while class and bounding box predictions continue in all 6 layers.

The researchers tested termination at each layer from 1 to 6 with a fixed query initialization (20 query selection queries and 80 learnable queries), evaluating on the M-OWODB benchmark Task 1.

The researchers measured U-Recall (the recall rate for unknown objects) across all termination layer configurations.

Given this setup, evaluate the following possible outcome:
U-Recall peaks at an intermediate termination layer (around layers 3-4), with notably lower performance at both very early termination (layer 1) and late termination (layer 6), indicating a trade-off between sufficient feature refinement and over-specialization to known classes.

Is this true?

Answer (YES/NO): NO